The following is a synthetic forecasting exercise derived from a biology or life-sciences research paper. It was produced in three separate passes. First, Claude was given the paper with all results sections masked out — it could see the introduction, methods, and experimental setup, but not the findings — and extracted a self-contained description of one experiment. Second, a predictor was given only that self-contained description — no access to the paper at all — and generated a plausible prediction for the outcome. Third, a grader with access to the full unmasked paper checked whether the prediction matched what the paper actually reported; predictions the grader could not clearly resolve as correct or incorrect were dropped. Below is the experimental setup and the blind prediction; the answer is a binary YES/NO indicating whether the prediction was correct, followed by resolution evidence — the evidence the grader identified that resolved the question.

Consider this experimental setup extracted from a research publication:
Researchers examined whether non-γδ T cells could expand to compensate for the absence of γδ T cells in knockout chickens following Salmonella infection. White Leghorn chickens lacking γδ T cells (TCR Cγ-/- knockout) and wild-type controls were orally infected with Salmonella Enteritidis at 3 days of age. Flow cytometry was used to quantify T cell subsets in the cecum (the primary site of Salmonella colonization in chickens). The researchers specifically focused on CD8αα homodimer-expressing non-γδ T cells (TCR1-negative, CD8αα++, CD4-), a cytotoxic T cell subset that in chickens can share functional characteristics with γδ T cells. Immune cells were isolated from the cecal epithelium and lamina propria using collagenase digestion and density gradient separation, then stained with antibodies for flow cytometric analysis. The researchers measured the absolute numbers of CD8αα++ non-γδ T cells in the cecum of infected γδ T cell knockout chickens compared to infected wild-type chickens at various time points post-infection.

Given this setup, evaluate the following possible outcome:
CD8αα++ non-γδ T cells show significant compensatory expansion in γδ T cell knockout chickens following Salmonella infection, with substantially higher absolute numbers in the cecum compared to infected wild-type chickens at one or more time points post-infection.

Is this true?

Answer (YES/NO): NO